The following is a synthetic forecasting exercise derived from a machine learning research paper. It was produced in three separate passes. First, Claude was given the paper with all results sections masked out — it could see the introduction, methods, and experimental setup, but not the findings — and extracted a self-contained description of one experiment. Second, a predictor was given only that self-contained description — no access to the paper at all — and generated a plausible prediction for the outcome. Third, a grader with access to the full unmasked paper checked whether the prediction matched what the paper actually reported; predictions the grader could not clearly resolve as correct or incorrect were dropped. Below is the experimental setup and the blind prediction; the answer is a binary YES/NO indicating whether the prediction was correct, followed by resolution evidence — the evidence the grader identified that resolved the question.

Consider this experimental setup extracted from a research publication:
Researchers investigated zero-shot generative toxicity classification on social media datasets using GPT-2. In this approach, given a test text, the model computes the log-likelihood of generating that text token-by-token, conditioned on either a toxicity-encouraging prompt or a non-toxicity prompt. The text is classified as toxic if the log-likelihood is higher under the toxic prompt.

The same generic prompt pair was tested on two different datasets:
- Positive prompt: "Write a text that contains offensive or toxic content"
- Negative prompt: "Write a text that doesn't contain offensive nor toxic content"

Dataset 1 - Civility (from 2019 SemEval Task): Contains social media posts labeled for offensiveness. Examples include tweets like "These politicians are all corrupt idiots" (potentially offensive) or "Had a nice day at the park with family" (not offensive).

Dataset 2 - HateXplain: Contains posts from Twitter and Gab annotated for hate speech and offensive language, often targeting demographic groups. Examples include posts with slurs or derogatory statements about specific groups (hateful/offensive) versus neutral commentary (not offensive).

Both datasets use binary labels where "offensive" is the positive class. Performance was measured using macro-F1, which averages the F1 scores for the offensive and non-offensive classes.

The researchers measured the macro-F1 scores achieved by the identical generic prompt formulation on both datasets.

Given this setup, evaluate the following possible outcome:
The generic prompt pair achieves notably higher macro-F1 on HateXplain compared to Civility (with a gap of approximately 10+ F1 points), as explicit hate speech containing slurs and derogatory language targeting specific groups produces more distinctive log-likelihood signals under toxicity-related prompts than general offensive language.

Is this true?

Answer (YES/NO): NO